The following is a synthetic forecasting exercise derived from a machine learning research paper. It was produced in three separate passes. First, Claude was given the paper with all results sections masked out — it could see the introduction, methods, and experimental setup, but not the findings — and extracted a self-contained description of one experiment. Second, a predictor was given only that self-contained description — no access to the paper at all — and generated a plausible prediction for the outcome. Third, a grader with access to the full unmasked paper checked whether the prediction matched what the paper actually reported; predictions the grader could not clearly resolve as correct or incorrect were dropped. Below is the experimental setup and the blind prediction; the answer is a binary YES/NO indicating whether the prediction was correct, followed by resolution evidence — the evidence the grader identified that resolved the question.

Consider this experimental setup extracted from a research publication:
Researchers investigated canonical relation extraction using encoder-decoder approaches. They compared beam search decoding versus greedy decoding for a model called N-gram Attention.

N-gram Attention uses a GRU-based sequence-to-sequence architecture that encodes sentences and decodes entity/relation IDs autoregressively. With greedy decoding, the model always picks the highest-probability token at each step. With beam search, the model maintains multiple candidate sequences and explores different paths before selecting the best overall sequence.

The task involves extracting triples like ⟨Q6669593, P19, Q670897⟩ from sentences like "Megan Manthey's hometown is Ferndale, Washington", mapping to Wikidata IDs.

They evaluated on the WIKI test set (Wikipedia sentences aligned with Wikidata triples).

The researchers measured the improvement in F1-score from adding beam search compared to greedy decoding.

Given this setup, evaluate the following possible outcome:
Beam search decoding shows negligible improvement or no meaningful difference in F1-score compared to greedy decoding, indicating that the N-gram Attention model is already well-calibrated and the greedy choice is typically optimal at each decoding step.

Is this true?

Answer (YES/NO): NO